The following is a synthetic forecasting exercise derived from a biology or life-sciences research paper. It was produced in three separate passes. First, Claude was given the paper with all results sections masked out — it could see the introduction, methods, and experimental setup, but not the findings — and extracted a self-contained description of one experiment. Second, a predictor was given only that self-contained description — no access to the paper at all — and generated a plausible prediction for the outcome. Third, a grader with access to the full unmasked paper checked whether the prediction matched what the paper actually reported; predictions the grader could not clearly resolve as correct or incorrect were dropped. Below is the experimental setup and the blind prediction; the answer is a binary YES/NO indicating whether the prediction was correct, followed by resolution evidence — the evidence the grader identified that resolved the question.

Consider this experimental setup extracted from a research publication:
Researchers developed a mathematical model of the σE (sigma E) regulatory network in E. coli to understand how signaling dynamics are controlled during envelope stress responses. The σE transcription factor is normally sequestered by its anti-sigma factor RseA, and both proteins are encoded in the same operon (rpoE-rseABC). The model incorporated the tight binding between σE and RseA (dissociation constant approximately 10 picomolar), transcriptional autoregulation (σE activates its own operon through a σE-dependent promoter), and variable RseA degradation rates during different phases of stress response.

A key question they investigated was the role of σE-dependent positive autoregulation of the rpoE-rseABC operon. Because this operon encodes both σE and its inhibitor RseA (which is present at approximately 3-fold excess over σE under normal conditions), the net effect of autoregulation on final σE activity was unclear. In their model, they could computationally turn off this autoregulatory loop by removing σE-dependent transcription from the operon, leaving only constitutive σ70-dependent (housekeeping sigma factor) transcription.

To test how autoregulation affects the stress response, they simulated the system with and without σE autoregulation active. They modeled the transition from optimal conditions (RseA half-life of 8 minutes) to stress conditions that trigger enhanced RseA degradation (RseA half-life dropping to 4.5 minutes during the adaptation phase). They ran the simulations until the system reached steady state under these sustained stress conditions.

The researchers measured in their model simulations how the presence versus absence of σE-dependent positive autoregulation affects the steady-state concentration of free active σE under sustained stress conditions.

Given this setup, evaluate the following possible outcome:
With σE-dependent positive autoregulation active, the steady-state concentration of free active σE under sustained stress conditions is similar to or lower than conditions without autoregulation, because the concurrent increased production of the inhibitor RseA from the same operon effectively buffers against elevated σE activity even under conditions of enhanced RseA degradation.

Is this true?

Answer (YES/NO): NO